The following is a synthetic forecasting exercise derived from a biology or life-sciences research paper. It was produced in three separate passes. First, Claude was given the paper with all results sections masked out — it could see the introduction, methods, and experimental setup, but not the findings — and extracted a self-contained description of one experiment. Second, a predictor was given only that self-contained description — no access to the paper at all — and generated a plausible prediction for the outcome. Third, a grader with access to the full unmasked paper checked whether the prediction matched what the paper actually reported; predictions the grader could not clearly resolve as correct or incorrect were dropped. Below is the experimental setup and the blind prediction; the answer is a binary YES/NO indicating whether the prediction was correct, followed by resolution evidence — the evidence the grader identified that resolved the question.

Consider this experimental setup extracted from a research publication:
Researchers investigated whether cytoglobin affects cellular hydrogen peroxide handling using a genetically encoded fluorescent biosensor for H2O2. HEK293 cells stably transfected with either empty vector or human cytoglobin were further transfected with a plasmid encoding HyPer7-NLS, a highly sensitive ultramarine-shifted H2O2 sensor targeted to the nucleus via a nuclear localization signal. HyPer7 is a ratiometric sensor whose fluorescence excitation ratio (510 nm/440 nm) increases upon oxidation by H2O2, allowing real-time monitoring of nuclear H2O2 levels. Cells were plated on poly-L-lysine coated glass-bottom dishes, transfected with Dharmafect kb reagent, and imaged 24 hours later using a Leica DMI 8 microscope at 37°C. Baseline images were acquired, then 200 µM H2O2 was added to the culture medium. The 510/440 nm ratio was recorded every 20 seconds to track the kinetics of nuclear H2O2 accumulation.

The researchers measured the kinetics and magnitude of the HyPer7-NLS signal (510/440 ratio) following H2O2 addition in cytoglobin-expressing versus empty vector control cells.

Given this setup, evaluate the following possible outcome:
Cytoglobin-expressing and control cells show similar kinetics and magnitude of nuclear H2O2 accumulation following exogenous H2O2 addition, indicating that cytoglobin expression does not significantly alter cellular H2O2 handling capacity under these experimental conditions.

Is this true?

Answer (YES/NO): NO